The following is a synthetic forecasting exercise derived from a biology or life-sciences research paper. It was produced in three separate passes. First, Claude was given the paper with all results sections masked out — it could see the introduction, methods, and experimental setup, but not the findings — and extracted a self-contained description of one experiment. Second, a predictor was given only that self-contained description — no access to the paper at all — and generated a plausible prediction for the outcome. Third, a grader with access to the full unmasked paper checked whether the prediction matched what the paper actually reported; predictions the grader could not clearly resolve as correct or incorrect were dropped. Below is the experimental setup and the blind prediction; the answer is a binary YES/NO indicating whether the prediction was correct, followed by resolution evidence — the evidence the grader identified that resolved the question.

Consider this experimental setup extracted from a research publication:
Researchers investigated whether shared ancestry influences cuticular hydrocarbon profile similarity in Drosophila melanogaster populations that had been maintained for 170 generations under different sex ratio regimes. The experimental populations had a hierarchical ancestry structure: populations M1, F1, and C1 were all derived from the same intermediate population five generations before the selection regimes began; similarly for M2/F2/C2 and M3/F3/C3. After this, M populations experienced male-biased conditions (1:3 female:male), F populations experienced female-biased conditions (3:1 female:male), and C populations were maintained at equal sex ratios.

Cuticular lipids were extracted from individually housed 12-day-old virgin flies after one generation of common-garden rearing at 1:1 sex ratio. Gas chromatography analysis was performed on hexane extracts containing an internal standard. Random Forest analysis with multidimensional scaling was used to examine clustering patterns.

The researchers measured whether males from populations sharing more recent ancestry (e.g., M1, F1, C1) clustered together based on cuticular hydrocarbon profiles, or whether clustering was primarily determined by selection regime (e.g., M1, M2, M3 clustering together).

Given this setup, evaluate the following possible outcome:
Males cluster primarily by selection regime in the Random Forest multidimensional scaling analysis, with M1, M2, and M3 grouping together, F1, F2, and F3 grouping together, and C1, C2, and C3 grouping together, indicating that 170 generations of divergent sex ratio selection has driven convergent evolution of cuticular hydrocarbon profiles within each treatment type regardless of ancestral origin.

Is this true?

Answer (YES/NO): NO